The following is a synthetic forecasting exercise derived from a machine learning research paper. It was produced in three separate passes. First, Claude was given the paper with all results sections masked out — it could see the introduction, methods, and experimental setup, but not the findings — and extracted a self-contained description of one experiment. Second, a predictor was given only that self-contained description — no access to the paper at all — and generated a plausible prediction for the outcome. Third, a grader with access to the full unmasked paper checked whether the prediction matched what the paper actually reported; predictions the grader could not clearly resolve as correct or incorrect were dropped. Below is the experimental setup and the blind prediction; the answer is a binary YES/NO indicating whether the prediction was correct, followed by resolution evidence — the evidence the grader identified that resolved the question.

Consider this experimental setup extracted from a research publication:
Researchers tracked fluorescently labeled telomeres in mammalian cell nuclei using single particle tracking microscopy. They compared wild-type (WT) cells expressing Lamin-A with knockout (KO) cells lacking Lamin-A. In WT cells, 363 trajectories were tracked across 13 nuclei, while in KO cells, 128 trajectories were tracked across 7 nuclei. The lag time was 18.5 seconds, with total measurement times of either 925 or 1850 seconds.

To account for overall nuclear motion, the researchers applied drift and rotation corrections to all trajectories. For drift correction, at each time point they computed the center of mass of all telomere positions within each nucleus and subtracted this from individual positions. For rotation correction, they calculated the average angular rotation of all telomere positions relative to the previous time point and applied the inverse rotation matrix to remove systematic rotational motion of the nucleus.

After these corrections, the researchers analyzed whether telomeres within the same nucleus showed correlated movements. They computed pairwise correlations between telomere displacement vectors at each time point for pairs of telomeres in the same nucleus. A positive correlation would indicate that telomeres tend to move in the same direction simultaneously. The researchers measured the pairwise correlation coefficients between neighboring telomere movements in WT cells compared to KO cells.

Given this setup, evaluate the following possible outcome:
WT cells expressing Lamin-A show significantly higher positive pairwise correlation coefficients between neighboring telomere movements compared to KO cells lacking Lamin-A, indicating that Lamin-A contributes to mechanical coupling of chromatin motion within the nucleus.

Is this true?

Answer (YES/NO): NO